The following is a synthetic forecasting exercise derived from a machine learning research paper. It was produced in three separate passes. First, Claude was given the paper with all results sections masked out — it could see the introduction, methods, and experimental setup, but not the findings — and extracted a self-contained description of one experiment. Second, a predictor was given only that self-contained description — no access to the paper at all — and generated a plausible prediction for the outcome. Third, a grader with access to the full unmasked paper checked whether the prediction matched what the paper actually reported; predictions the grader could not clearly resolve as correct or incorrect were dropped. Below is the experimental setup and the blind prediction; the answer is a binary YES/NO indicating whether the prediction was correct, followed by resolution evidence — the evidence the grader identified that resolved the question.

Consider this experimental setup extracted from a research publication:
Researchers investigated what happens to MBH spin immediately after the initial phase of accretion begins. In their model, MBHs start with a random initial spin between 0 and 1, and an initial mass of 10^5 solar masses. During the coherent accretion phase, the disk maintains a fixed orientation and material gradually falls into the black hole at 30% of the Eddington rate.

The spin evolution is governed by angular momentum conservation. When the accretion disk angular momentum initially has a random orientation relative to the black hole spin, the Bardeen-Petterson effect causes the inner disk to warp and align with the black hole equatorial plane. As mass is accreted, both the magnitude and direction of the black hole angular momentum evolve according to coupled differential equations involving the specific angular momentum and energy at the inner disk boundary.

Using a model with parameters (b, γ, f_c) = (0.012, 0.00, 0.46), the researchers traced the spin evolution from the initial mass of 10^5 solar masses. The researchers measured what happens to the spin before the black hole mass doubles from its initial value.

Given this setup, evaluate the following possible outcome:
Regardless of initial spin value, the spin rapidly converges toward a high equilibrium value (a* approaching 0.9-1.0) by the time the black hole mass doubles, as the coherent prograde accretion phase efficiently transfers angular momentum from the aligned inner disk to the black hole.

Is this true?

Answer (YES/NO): YES